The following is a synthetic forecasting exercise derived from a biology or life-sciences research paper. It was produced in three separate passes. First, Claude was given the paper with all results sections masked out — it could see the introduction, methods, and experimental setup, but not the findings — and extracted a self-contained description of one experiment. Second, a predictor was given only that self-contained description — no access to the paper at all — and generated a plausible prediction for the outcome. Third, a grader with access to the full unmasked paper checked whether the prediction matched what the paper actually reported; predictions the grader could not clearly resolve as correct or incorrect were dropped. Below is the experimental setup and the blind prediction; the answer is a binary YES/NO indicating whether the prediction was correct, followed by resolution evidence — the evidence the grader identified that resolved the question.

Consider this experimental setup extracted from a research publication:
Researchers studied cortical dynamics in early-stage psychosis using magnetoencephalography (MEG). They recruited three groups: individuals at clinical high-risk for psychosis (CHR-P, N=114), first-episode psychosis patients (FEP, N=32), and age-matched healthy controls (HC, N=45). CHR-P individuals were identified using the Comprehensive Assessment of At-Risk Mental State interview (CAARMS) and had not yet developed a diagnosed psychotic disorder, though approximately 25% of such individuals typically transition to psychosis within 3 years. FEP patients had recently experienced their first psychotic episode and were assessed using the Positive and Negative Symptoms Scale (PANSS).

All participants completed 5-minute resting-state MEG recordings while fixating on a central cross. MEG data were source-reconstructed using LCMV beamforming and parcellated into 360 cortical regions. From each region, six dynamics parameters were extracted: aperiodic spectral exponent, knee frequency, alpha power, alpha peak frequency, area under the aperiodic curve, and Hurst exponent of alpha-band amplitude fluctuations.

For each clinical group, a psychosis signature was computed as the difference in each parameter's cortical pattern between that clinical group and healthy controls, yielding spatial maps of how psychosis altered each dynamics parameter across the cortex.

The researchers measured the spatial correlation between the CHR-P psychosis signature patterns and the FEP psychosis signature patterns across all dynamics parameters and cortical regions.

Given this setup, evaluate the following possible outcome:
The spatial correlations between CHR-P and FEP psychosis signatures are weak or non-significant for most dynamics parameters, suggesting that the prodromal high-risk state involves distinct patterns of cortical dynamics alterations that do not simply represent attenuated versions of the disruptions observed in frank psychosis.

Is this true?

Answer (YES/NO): NO